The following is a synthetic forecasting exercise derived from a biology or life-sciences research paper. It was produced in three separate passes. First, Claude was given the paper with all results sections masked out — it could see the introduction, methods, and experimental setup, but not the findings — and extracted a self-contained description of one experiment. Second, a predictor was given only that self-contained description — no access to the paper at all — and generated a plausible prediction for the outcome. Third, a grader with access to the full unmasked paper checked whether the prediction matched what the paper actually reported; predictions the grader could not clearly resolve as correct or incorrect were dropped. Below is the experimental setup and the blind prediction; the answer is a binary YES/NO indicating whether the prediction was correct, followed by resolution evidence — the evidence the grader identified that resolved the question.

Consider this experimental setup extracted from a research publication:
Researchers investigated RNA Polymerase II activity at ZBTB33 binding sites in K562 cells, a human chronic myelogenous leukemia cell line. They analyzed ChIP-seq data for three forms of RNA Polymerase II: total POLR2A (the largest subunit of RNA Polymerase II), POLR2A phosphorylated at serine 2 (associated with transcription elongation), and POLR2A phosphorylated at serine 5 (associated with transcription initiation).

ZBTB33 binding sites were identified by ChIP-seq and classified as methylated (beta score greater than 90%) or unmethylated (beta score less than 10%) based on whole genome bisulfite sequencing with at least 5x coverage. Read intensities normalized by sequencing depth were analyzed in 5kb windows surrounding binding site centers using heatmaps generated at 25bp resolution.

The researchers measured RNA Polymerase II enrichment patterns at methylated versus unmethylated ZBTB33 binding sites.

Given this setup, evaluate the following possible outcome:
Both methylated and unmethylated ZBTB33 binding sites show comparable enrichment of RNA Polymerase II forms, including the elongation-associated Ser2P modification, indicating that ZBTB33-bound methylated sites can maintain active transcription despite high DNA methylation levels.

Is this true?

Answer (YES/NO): NO